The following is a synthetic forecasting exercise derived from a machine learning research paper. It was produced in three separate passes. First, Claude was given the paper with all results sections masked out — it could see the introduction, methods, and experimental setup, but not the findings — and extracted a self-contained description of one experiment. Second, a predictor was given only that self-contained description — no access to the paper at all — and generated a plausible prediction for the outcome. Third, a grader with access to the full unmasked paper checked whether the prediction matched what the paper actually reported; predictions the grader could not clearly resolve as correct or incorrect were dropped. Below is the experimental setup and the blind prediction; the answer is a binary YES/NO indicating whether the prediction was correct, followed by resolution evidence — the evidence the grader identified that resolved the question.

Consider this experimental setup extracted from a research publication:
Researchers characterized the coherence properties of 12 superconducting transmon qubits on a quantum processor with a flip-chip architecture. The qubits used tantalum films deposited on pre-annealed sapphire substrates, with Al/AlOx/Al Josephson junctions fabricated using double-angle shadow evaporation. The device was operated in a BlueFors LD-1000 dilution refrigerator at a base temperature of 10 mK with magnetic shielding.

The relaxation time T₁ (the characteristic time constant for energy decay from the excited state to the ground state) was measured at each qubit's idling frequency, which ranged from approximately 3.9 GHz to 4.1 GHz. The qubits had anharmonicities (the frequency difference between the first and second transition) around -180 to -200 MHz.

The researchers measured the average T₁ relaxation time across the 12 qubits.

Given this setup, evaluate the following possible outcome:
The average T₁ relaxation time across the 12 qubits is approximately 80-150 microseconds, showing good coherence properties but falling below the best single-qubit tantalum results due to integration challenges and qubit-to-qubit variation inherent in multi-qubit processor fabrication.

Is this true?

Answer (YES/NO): NO